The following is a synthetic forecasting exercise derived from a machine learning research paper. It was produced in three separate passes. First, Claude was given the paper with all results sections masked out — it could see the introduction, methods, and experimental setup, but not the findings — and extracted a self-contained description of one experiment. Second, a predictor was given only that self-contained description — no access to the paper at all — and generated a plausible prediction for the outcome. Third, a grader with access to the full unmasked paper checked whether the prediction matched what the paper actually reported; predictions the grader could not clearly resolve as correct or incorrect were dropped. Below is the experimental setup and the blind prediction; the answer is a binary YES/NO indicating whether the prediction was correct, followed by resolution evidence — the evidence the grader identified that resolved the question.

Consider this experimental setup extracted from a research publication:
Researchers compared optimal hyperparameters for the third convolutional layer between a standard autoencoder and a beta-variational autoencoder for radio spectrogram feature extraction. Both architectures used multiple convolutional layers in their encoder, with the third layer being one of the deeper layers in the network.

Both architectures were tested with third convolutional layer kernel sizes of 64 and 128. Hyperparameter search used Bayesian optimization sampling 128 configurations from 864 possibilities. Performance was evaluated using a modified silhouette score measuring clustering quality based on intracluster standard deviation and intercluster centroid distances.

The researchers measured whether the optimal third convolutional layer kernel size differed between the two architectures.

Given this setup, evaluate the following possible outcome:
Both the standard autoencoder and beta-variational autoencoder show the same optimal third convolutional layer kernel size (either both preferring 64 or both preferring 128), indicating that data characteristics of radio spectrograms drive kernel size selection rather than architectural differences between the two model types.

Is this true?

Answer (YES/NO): NO